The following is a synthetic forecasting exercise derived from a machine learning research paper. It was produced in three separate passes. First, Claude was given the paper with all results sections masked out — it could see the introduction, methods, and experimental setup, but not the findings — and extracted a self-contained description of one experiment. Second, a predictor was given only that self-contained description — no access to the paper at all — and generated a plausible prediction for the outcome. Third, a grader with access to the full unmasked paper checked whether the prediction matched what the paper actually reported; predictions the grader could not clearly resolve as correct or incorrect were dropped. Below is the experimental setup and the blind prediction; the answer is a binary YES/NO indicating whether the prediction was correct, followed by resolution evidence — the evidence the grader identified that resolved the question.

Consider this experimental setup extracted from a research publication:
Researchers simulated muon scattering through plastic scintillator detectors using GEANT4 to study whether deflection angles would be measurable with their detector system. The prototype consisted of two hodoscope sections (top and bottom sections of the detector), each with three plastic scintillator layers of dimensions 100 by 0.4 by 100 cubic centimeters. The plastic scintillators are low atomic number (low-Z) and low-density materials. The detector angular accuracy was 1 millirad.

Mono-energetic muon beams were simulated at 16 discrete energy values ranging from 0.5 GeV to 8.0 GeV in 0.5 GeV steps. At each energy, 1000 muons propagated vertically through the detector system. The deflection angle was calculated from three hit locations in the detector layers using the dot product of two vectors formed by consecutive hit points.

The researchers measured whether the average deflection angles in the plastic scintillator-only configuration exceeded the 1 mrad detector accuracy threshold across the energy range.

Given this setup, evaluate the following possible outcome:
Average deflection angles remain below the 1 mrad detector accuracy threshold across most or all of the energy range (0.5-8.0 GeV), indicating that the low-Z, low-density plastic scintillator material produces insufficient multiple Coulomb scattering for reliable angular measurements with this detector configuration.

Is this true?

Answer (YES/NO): YES